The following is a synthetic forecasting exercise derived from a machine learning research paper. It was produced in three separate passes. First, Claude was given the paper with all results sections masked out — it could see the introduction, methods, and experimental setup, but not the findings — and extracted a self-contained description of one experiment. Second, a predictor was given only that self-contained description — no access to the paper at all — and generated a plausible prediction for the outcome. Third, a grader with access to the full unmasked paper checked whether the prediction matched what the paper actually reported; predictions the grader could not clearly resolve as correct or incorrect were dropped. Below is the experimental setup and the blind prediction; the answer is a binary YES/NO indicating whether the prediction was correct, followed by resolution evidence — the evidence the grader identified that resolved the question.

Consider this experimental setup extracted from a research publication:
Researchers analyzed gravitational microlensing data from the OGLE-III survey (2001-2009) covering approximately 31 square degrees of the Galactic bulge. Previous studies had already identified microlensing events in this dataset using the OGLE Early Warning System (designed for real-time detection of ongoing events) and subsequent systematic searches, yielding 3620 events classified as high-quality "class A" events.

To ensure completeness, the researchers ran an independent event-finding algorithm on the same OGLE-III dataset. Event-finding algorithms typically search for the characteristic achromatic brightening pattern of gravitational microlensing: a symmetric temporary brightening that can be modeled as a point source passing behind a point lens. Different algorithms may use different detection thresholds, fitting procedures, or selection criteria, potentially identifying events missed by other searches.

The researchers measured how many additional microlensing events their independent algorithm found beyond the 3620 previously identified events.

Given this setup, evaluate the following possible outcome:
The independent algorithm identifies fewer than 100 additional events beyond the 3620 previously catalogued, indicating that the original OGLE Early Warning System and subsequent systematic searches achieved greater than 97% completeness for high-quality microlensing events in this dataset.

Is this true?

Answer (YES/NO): NO